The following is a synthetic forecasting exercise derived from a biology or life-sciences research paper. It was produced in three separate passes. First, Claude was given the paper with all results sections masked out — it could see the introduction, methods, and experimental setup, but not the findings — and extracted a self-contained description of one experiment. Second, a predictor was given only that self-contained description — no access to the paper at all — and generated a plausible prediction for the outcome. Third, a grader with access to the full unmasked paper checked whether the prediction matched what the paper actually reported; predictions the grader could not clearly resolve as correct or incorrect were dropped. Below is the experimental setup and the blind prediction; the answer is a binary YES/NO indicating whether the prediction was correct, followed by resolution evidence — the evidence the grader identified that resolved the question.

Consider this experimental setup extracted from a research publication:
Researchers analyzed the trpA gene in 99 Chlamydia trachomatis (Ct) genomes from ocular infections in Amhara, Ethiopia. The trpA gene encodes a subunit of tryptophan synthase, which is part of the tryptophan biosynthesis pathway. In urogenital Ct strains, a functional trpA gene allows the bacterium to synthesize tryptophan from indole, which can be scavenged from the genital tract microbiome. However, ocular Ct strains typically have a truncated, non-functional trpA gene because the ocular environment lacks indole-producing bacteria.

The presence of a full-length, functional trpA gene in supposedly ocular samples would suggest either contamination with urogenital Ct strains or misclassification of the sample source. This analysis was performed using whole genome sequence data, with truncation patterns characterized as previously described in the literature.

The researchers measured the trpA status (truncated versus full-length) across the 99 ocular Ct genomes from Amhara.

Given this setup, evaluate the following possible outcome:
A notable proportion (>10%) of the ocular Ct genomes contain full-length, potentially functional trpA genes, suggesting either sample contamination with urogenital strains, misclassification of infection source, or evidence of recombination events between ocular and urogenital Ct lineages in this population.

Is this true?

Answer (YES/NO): NO